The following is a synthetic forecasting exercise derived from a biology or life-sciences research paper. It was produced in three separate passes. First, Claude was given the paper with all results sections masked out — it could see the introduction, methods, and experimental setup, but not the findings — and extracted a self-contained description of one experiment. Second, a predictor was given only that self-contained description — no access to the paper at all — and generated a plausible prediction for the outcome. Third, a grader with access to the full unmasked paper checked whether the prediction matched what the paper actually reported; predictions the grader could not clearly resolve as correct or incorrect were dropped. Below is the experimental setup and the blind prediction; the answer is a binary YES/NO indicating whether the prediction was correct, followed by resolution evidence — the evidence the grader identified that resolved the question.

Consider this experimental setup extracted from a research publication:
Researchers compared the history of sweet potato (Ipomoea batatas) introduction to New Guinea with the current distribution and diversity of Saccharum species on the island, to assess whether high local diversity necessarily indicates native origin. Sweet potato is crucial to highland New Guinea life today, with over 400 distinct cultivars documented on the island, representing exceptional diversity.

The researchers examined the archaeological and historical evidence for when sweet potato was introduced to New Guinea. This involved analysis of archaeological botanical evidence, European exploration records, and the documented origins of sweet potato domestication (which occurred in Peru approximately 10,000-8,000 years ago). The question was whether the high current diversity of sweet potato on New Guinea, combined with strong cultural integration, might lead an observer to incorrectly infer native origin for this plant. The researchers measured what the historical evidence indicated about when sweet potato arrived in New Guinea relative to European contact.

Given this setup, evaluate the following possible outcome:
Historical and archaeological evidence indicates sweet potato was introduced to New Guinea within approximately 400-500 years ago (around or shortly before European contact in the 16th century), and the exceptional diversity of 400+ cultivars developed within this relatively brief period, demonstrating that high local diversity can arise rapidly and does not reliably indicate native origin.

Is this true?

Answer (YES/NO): YES